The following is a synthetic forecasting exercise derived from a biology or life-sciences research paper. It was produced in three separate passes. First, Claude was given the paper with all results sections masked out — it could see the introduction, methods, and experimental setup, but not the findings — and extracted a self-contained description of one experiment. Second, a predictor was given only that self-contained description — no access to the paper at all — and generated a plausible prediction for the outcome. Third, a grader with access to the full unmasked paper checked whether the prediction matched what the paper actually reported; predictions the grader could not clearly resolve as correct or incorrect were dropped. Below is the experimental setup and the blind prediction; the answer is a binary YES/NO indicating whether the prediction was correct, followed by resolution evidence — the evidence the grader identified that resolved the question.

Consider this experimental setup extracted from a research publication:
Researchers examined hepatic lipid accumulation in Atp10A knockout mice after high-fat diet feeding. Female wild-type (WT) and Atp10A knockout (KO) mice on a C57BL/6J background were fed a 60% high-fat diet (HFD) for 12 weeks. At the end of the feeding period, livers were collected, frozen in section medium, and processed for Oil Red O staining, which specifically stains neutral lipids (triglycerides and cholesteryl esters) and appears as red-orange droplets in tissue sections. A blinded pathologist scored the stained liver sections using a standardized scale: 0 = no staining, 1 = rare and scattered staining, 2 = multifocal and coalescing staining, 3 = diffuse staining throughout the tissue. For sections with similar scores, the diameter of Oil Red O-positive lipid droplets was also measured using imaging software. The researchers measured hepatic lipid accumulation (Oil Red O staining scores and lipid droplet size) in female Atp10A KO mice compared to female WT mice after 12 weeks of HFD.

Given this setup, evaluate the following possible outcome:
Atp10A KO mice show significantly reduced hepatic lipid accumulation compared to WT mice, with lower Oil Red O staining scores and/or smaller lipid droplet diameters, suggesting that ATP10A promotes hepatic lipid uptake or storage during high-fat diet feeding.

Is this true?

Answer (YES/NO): NO